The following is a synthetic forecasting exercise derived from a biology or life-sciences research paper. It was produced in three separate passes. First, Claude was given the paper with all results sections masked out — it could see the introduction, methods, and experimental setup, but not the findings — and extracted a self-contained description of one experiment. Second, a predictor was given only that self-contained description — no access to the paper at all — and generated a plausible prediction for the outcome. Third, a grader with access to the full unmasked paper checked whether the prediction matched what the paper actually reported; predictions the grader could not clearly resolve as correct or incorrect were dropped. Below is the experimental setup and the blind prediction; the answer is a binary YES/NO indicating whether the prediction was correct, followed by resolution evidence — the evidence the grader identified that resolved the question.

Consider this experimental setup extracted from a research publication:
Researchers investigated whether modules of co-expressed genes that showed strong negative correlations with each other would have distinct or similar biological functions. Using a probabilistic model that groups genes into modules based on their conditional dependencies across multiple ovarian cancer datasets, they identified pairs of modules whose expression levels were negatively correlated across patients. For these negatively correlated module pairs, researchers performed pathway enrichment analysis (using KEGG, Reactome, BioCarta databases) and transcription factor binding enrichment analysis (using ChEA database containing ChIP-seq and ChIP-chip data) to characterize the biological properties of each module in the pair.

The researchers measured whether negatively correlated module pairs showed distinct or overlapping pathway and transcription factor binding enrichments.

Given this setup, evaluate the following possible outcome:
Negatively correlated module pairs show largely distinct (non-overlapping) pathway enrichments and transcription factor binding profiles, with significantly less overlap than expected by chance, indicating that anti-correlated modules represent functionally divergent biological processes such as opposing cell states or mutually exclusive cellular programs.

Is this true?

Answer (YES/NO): YES